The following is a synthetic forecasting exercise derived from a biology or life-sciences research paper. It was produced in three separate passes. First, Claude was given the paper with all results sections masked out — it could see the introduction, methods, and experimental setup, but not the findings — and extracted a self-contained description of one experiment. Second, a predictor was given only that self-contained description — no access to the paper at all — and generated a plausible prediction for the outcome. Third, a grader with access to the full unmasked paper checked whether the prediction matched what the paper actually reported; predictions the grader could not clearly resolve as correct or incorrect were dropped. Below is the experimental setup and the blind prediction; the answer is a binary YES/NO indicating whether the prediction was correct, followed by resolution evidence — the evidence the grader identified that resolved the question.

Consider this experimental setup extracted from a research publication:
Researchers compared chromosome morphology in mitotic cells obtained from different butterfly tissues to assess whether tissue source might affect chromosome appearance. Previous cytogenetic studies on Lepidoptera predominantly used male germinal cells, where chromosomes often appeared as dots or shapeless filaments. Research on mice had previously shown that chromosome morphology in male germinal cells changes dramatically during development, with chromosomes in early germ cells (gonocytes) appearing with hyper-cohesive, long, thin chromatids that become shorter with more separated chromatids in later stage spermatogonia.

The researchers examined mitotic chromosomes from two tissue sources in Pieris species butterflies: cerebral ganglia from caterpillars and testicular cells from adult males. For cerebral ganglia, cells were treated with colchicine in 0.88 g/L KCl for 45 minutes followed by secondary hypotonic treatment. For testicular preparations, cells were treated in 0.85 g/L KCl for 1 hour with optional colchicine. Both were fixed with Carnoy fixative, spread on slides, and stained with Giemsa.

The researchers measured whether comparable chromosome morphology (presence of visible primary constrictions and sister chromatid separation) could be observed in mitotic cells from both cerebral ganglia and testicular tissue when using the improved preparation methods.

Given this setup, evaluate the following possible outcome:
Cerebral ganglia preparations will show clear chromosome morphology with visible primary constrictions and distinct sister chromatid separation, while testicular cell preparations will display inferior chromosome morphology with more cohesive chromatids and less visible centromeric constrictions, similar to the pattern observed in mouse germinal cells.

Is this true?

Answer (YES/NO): NO